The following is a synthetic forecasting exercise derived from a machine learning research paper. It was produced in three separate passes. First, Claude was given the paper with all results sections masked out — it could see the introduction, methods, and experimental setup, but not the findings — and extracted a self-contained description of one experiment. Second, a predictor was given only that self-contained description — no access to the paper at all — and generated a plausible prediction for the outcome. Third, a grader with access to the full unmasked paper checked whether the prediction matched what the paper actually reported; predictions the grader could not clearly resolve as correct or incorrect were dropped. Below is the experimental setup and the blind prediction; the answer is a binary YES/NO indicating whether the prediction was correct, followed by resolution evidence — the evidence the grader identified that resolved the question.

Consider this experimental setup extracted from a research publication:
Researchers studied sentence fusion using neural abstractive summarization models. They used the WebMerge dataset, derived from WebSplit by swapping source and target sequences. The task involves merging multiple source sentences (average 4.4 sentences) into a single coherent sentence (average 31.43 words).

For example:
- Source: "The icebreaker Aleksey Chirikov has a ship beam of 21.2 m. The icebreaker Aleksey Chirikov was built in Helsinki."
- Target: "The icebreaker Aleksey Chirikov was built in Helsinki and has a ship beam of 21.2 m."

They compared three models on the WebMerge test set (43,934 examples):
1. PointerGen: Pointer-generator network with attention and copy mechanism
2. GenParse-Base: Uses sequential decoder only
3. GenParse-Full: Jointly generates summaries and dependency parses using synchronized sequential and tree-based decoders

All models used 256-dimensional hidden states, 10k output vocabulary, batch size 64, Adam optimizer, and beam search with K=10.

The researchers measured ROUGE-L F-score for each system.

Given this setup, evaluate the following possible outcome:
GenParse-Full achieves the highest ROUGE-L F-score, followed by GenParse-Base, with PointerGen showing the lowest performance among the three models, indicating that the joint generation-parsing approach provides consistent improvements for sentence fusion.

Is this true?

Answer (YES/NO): NO